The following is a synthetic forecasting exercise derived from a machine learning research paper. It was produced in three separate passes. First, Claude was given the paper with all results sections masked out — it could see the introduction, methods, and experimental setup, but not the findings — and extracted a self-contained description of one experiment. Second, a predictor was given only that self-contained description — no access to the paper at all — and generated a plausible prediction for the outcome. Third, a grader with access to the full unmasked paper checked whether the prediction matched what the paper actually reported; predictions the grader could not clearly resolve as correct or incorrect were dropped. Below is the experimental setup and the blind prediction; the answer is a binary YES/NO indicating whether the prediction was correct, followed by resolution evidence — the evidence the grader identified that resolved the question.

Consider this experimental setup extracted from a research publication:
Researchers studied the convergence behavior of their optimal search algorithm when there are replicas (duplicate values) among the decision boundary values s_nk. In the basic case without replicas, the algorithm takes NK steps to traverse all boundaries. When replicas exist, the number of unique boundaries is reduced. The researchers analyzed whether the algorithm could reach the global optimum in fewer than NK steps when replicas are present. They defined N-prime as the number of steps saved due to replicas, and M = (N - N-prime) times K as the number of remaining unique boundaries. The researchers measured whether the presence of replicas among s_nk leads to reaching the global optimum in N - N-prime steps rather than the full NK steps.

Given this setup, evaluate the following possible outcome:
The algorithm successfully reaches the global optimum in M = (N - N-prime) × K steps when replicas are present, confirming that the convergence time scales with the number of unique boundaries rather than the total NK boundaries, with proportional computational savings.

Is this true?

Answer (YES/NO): NO